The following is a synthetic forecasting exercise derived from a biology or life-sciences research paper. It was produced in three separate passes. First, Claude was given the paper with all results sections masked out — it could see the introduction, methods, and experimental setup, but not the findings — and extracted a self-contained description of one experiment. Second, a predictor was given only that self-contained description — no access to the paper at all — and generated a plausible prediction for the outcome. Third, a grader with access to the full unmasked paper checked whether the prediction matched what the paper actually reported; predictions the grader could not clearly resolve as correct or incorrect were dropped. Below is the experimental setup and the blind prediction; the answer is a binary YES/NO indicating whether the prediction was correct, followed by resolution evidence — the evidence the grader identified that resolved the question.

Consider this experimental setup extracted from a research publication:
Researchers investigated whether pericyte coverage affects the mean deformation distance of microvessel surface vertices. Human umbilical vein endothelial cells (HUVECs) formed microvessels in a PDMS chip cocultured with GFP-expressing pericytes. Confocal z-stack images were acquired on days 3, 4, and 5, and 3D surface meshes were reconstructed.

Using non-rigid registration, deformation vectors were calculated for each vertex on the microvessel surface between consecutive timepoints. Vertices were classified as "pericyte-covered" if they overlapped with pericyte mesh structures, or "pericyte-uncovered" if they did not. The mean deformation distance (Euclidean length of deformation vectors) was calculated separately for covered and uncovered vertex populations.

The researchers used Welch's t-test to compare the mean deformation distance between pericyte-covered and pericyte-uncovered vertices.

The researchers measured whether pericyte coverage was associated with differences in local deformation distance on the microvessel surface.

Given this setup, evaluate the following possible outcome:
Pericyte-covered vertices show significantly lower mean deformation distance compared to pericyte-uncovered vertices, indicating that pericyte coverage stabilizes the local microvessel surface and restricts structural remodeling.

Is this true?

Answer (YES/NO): YES